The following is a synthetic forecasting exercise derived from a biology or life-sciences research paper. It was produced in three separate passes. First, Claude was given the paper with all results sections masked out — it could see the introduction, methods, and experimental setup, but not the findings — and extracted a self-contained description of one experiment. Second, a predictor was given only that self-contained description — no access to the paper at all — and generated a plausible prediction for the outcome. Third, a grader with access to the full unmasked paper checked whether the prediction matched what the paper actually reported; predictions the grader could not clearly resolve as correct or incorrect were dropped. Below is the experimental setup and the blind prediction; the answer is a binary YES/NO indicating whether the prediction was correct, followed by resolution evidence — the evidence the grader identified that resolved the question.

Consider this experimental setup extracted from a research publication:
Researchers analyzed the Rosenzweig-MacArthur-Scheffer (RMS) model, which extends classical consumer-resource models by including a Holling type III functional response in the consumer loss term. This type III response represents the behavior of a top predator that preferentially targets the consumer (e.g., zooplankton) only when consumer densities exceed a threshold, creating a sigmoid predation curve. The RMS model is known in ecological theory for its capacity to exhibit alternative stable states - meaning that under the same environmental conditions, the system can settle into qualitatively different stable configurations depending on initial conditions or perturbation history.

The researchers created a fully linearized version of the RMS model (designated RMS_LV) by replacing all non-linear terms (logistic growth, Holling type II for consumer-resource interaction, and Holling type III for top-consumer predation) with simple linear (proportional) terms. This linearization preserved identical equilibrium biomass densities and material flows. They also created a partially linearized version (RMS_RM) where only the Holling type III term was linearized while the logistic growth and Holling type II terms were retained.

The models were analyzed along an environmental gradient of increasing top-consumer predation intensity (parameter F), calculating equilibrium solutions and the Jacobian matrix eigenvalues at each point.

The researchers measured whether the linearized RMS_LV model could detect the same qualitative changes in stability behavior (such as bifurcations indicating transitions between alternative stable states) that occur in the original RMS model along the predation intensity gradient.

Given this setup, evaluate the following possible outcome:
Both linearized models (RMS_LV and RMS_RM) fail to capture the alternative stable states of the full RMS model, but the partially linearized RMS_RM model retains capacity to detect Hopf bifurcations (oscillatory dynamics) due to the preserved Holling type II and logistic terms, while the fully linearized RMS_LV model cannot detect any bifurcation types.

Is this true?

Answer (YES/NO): YES